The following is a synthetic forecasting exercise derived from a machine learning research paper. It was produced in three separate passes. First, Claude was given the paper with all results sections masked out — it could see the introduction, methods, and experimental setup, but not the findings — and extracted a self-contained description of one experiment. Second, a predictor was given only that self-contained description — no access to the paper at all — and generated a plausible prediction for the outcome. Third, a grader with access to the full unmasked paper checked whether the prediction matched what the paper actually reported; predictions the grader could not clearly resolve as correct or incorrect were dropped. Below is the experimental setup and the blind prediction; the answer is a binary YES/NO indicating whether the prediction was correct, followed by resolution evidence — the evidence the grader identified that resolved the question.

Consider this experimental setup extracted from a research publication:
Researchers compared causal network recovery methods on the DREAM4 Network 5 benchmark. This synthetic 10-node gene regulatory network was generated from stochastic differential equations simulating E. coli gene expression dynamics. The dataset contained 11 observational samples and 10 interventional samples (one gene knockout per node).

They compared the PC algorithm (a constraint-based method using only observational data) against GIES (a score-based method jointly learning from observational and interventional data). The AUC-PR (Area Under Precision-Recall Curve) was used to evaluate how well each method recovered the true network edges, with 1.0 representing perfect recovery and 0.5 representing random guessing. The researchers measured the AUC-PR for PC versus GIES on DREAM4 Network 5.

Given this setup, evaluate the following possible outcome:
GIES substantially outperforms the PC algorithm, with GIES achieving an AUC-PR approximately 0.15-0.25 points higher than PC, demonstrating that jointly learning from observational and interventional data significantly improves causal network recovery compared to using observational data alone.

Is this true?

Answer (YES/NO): NO